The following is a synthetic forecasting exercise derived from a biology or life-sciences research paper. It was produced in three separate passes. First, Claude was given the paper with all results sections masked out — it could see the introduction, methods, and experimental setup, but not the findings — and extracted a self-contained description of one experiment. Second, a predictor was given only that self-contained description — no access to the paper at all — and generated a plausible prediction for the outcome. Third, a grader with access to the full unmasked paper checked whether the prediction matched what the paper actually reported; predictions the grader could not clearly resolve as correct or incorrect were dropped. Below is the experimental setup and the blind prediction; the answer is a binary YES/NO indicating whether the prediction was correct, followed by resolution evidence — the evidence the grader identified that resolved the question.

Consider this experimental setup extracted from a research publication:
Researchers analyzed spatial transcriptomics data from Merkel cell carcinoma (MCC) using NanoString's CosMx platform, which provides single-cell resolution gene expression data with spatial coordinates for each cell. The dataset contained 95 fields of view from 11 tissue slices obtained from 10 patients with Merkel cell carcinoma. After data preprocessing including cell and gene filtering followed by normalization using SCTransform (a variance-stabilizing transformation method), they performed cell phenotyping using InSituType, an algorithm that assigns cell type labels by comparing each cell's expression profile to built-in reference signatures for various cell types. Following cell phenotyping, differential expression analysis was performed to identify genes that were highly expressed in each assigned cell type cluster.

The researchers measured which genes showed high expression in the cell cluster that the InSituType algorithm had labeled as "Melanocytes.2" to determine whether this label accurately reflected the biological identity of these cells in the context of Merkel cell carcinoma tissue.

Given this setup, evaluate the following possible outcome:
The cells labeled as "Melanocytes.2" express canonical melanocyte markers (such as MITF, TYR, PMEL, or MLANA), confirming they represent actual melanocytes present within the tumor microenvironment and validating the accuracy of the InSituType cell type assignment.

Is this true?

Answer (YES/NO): NO